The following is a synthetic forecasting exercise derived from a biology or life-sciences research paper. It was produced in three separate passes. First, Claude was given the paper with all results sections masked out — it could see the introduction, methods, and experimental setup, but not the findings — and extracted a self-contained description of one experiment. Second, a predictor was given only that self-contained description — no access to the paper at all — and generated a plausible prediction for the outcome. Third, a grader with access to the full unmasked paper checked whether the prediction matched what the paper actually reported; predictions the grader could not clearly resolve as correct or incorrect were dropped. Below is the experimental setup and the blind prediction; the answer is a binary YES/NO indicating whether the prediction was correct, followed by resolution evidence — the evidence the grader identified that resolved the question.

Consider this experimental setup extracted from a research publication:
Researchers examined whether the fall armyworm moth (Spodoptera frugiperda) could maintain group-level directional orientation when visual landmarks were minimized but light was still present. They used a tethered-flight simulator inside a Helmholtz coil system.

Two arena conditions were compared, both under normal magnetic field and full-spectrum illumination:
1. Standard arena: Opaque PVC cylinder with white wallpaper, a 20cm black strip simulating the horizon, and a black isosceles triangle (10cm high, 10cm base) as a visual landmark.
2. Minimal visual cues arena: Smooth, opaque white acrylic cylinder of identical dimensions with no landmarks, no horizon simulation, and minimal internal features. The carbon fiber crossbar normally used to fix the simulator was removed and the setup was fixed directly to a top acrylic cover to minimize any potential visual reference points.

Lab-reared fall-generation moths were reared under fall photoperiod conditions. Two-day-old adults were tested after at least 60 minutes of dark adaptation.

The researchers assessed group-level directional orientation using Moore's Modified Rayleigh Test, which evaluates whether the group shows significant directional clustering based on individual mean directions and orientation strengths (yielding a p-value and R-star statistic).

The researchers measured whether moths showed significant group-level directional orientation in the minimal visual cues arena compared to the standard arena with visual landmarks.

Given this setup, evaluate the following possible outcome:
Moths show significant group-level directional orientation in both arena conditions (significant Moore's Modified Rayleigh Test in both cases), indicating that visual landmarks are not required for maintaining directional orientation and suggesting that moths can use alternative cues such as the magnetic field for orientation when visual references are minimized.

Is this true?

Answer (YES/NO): NO